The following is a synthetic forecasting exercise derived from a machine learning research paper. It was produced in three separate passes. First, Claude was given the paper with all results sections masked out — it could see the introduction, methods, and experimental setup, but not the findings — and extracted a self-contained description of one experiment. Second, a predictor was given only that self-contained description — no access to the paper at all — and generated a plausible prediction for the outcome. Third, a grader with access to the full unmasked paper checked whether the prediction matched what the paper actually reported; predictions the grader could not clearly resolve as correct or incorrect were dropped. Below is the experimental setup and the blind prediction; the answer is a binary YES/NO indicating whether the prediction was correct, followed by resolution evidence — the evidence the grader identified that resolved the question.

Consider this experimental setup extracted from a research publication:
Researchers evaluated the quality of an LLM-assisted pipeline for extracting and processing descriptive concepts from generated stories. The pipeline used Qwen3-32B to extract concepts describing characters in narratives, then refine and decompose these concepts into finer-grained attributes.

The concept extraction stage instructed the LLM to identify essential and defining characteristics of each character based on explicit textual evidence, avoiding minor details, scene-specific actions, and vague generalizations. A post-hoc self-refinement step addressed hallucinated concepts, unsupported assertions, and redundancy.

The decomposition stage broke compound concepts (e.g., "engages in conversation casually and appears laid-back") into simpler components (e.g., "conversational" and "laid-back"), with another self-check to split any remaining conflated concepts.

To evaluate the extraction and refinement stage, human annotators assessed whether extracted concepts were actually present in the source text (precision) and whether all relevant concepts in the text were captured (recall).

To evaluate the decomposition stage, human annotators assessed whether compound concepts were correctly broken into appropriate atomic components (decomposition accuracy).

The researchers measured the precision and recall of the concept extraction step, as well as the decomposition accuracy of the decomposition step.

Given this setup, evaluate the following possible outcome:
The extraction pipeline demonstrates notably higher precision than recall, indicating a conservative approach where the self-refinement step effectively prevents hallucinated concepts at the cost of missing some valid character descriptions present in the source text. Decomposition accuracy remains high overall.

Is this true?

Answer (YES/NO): NO